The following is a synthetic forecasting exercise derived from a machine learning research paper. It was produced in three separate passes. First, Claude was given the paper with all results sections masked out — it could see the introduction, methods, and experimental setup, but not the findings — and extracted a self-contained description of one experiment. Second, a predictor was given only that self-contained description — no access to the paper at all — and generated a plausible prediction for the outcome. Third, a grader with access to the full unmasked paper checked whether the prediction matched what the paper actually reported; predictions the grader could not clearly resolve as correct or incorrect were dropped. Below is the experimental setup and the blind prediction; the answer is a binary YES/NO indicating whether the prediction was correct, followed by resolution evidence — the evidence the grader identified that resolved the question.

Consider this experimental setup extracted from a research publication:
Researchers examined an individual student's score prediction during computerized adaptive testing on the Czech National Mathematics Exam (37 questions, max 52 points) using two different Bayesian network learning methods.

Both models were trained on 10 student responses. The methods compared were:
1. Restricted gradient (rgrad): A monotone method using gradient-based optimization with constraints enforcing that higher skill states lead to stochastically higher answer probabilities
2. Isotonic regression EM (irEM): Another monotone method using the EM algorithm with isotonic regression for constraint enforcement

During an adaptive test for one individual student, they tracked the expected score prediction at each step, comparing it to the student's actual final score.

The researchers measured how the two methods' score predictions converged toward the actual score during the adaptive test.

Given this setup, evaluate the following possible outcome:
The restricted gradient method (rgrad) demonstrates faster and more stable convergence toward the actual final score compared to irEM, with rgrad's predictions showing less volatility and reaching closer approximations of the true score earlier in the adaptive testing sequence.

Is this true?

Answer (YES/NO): NO